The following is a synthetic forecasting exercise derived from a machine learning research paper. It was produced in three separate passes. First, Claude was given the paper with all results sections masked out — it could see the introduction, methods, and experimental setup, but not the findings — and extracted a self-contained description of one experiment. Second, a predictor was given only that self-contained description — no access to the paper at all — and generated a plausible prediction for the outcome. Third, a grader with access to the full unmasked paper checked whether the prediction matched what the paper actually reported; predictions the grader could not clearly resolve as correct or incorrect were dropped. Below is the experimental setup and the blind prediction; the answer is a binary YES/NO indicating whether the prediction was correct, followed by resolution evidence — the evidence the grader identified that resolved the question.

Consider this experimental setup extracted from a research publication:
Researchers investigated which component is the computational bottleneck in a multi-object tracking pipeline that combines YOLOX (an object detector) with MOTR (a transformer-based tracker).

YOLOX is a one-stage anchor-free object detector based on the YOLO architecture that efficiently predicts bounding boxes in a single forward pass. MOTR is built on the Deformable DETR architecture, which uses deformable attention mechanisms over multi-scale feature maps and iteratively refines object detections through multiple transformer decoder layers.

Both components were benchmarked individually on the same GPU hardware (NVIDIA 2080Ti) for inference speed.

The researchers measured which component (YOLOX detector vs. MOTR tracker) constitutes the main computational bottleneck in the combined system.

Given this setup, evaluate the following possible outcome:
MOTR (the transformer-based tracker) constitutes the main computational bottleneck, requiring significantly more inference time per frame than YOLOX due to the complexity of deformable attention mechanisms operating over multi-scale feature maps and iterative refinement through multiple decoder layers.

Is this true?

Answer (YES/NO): YES